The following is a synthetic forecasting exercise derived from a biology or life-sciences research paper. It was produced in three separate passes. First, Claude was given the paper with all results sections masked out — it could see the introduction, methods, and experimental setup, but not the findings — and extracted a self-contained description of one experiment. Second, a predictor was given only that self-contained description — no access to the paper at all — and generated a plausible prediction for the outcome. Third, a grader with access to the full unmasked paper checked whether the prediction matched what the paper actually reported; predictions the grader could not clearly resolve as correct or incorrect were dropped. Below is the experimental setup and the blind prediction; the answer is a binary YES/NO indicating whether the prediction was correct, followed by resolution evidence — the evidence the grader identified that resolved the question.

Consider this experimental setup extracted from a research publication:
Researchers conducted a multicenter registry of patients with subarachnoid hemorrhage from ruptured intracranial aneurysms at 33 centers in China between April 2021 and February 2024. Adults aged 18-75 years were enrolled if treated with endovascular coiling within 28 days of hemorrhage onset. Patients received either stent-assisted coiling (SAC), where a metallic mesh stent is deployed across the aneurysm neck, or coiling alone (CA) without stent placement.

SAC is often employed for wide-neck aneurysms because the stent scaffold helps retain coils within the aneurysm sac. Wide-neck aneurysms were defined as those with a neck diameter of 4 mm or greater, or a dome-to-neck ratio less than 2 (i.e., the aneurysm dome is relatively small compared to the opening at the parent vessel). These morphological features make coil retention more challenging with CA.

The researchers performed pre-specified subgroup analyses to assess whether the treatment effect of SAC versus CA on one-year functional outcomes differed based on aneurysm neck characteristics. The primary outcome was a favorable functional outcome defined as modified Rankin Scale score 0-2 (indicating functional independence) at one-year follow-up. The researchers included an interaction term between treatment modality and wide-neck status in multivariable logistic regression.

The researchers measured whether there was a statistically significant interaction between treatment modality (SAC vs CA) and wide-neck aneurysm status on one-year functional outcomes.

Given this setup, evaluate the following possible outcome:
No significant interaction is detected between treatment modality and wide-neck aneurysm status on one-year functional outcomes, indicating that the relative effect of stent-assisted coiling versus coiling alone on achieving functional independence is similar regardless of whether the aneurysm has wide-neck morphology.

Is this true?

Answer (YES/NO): YES